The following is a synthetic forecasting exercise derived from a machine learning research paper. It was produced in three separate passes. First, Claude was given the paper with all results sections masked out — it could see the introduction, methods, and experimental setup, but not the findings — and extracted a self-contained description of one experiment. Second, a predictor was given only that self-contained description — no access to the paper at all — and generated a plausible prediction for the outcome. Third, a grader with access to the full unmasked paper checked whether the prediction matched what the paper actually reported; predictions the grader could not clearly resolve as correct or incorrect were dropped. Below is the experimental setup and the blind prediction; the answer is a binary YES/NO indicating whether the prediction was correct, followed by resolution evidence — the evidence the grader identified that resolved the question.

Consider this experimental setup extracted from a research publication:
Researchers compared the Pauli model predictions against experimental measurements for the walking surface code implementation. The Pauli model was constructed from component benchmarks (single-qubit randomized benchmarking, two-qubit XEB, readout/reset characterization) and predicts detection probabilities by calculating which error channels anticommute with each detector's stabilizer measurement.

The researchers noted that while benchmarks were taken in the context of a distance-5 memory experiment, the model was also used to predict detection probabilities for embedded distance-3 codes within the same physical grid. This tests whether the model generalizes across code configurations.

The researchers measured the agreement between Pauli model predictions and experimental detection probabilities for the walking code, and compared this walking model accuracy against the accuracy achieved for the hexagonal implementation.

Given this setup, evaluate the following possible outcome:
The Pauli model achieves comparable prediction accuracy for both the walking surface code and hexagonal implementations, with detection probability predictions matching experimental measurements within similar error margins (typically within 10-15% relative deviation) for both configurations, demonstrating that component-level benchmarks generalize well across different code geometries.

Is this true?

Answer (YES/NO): NO